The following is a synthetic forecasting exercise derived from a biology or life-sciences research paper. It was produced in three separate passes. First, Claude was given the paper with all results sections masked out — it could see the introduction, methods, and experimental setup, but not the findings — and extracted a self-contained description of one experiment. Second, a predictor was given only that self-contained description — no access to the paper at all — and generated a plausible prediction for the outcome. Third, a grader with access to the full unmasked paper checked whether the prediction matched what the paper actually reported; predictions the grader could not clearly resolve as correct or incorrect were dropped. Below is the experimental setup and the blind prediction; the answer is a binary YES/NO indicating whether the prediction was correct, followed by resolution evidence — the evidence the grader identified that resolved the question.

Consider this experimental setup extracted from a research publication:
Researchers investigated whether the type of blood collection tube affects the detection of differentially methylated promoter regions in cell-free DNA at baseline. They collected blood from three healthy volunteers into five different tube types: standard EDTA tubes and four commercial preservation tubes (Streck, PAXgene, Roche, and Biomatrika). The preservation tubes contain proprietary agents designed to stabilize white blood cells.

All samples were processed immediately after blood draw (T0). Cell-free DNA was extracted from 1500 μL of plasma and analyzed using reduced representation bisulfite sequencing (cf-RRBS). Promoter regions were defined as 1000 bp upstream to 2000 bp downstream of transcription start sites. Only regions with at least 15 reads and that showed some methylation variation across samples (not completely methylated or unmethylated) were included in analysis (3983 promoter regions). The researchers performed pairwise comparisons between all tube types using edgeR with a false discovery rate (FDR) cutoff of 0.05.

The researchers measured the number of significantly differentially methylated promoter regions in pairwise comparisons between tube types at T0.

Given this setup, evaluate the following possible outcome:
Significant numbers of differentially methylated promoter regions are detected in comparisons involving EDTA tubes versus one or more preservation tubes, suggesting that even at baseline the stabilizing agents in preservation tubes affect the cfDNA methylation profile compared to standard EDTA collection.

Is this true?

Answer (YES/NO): NO